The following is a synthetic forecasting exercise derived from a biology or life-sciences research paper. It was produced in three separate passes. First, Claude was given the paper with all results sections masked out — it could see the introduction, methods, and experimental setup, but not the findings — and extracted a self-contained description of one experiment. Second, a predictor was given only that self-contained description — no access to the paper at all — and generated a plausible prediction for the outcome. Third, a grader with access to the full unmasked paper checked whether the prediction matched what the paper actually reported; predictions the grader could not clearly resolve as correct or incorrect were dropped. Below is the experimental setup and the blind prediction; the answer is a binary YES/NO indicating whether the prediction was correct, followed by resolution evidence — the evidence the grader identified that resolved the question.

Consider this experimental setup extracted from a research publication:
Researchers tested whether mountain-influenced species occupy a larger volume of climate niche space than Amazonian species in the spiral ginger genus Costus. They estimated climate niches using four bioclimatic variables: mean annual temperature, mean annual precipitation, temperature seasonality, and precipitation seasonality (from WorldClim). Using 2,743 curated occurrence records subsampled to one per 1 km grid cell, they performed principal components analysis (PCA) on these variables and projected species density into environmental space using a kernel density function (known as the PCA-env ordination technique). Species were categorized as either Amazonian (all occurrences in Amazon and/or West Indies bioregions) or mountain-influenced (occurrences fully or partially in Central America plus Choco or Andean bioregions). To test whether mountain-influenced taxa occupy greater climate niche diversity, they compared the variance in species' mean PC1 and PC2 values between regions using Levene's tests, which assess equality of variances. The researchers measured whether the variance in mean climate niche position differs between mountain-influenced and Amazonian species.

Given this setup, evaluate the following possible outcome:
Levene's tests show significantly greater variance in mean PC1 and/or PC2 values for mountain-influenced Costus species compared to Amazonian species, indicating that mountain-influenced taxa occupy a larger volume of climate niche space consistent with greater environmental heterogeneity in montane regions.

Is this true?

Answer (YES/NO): YES